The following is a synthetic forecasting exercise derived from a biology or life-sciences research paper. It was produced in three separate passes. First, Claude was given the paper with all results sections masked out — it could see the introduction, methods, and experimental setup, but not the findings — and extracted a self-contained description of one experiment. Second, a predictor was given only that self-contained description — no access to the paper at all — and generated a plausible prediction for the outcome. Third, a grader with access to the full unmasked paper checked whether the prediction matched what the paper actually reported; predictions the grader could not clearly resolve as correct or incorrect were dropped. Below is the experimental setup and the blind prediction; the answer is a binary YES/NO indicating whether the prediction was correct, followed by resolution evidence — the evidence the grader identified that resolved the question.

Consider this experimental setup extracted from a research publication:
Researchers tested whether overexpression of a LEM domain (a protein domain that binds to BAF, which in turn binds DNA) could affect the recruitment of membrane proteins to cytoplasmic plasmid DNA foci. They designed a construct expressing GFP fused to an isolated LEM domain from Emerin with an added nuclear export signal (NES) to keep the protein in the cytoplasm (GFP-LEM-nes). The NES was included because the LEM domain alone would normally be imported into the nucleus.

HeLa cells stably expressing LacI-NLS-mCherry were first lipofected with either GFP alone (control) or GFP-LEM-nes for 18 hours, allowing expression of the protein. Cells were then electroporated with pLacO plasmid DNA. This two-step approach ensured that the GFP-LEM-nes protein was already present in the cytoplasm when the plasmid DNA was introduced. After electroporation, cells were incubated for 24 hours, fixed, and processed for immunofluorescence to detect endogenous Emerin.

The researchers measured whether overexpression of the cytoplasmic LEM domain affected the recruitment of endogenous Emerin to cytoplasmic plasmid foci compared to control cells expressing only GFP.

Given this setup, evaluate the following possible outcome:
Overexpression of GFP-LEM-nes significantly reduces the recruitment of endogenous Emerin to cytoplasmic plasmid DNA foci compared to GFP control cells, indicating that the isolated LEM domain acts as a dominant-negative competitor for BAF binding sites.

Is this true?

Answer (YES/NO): YES